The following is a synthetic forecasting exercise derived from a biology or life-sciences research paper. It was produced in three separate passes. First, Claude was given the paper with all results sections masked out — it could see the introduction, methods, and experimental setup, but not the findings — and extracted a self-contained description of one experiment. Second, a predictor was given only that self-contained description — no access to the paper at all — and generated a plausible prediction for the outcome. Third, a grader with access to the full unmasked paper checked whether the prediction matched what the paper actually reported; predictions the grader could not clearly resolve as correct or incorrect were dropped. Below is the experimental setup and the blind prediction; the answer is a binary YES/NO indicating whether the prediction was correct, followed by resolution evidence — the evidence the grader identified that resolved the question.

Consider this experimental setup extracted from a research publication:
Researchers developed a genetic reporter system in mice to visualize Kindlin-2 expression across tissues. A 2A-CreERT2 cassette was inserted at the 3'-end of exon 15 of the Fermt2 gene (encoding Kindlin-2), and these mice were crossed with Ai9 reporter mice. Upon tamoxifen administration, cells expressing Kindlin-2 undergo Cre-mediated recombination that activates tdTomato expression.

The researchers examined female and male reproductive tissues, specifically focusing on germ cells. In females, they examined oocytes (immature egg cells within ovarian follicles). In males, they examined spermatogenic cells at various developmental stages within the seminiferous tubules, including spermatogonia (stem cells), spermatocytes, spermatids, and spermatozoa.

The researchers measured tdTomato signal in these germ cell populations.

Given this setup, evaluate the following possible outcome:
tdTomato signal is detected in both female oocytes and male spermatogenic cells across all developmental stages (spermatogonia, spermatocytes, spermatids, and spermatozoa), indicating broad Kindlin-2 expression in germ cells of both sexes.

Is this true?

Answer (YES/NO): NO